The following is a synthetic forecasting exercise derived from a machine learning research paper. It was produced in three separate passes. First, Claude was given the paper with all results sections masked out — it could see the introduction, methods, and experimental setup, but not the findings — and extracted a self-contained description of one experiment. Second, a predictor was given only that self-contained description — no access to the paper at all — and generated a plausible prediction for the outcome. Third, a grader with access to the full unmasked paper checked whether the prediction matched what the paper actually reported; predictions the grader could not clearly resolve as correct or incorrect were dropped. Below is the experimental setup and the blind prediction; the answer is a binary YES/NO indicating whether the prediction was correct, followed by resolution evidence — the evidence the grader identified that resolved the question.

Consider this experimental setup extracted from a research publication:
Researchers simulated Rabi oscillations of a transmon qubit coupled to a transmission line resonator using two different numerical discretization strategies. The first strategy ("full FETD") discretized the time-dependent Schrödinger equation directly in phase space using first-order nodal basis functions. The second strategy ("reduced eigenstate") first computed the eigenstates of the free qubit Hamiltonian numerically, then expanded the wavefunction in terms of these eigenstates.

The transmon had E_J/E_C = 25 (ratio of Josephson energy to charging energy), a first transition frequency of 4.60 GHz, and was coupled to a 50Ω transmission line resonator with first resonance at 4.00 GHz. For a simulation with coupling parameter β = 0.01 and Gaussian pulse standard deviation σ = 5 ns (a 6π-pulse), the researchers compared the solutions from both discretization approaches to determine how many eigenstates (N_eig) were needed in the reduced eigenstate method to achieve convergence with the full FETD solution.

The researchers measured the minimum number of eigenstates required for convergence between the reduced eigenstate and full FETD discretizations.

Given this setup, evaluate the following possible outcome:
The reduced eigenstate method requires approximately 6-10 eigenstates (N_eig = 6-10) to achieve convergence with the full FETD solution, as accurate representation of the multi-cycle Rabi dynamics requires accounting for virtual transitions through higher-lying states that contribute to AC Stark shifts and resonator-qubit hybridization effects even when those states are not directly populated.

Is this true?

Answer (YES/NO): NO